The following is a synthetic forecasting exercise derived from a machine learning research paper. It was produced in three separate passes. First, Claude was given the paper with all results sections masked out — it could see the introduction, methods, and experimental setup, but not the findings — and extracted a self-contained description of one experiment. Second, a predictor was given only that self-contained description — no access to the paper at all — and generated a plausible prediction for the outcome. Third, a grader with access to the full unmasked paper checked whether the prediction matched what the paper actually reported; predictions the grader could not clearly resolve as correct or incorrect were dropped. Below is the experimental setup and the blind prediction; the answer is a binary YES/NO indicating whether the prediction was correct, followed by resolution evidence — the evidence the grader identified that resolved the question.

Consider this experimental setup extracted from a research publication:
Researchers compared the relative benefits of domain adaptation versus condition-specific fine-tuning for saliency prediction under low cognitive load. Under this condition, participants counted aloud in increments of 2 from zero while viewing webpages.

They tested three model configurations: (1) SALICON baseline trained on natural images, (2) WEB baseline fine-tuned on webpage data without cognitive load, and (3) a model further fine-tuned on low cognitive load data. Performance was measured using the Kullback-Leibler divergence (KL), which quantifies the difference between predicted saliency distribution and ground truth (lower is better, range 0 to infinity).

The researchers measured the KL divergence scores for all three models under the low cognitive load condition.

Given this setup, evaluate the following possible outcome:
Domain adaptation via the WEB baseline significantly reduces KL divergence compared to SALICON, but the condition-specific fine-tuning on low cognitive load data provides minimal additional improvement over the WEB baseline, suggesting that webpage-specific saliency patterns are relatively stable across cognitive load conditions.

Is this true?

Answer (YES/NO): NO